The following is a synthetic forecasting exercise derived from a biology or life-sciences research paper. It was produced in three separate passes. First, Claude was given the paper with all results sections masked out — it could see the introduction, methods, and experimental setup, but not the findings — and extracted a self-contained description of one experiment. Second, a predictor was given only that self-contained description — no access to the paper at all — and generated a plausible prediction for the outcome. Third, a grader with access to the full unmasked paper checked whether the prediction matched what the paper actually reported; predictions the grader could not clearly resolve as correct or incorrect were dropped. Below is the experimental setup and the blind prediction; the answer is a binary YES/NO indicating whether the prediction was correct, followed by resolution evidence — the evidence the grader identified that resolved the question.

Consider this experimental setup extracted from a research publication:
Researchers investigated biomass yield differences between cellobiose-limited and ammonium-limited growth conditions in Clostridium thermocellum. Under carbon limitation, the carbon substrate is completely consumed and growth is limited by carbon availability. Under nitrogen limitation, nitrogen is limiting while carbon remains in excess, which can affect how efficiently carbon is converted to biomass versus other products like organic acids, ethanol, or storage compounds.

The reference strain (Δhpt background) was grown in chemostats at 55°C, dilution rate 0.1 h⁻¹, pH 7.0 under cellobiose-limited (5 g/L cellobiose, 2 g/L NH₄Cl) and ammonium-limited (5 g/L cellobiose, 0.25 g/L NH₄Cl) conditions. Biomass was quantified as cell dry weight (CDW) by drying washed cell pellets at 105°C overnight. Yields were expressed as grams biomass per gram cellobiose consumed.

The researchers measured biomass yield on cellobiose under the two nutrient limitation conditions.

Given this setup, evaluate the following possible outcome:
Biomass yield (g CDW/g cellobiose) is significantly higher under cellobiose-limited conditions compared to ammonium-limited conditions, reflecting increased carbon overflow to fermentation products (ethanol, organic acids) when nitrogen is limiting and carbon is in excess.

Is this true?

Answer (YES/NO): NO